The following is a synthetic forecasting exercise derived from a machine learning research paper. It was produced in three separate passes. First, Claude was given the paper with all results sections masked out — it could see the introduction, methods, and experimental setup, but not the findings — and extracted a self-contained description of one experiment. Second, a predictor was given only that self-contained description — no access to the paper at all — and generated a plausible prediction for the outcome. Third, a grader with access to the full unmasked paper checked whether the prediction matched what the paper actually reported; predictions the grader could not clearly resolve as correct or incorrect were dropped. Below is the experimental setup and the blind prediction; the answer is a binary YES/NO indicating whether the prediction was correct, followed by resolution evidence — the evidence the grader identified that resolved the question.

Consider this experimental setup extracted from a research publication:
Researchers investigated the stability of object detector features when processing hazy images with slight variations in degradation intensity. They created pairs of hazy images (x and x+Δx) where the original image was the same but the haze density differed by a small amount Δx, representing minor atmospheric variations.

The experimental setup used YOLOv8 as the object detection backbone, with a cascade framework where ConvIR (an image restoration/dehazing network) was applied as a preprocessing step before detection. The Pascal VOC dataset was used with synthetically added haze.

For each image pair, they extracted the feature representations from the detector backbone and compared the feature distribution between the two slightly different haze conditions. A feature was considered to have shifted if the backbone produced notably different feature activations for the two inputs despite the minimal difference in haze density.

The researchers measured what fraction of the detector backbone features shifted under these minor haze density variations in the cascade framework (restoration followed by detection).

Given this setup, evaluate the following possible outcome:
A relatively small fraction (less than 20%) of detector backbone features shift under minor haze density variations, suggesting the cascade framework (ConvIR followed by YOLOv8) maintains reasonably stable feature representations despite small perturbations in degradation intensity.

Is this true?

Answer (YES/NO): NO